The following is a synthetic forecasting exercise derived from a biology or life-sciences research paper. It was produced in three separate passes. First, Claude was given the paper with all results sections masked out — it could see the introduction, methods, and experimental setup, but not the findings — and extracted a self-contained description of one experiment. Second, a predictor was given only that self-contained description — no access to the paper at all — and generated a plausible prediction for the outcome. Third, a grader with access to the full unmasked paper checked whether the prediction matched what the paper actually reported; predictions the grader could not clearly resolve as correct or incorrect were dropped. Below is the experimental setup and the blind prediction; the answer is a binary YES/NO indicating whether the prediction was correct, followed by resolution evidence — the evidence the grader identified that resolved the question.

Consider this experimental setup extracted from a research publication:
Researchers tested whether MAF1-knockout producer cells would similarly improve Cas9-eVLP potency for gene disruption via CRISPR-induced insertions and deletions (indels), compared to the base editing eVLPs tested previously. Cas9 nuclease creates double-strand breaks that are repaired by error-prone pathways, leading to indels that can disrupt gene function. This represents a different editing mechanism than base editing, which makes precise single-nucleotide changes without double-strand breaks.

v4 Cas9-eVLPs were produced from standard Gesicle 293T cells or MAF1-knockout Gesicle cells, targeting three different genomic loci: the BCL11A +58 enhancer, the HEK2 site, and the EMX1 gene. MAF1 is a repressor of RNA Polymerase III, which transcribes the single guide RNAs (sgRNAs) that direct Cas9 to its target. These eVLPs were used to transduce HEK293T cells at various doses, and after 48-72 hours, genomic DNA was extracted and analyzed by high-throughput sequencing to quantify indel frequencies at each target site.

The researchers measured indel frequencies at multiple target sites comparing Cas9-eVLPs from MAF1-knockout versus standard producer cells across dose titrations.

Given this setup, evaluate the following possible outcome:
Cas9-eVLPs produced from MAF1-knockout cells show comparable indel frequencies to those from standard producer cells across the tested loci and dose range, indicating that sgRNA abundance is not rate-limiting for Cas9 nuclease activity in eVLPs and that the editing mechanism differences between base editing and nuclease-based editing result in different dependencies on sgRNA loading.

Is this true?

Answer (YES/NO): NO